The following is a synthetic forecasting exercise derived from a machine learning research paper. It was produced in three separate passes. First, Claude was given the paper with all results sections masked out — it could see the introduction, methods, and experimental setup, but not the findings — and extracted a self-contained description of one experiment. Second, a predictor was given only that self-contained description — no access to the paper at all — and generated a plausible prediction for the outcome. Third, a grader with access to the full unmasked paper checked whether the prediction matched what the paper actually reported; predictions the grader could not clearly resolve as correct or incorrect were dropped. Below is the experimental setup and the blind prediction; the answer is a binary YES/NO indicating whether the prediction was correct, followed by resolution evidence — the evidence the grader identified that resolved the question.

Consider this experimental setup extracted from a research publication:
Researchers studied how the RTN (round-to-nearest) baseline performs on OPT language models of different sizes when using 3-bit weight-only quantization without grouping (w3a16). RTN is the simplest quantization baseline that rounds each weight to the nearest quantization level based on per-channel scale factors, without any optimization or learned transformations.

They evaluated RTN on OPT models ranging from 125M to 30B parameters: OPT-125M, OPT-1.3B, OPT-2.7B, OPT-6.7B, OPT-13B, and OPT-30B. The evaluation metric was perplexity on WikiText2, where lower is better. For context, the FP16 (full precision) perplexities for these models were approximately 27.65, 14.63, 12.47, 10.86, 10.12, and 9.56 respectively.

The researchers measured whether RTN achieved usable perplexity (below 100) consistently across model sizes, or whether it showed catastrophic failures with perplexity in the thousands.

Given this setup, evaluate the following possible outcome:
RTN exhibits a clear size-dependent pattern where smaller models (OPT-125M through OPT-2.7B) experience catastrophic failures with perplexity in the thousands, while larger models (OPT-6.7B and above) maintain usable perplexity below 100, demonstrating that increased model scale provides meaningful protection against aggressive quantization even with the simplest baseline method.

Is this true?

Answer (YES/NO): NO